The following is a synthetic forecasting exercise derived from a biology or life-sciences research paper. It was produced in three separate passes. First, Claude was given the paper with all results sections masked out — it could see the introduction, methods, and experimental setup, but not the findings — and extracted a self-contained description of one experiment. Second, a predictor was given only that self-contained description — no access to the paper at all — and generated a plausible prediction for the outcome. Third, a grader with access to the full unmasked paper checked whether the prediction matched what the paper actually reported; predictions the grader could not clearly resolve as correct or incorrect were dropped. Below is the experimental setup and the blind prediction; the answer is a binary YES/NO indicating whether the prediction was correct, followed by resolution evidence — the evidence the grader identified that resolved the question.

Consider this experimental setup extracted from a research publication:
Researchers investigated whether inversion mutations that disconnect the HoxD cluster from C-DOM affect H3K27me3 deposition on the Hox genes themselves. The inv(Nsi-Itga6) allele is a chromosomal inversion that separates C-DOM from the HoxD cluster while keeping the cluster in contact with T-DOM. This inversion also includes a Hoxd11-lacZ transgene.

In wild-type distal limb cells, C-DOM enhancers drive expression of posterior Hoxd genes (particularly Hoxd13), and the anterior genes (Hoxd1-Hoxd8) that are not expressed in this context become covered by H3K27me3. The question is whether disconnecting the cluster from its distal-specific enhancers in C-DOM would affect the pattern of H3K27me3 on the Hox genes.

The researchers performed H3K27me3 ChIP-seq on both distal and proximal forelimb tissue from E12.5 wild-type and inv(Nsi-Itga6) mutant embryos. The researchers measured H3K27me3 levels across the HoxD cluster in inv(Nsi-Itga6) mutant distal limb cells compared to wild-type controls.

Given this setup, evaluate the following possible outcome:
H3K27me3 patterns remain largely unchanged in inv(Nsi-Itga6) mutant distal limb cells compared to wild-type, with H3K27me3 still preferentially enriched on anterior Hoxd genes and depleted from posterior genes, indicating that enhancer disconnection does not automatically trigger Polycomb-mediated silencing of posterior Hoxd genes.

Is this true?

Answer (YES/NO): YES